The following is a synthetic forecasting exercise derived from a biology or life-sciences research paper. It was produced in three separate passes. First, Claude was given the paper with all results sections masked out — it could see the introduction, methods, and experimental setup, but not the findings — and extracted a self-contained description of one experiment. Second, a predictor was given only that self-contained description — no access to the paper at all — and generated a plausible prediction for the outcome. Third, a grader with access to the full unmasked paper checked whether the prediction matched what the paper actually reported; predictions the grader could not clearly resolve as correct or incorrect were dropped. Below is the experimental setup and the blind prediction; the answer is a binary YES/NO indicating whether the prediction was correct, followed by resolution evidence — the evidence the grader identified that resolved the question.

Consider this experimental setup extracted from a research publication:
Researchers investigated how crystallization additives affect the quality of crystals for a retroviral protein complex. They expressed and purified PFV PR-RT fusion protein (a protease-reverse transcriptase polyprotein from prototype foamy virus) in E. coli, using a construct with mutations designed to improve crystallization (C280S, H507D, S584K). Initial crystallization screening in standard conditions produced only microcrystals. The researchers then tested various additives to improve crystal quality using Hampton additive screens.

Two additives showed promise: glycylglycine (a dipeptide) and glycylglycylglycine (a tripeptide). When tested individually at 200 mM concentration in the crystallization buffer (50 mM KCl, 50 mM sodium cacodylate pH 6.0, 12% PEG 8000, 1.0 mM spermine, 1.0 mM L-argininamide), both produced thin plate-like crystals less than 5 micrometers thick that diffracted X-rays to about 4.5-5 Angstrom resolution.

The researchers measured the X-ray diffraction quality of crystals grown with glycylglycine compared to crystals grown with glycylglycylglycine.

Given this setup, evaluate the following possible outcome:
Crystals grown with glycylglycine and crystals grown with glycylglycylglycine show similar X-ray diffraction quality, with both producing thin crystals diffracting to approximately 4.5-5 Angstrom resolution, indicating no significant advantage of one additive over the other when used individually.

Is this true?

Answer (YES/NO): NO